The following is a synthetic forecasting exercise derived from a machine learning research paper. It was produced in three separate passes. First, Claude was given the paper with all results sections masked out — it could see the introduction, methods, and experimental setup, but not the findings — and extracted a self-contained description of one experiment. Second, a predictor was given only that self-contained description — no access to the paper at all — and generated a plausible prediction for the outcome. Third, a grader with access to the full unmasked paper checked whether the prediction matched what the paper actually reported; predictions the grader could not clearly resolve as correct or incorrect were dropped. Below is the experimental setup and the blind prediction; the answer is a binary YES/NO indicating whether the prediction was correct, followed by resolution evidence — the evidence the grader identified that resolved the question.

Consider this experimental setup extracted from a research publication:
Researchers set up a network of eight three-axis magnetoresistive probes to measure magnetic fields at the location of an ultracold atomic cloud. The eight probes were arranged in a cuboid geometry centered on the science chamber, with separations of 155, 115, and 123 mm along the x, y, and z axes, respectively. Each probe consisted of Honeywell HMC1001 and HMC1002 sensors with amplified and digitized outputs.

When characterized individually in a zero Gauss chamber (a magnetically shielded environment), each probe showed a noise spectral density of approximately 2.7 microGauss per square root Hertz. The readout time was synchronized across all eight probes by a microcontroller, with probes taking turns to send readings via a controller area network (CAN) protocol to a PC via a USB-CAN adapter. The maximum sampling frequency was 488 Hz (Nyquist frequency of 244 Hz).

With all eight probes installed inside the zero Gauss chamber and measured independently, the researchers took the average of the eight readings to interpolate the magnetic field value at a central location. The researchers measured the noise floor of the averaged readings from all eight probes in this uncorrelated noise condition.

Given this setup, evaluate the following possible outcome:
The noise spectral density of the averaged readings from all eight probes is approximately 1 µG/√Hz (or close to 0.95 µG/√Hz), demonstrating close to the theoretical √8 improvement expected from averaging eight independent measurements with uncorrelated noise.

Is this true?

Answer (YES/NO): YES